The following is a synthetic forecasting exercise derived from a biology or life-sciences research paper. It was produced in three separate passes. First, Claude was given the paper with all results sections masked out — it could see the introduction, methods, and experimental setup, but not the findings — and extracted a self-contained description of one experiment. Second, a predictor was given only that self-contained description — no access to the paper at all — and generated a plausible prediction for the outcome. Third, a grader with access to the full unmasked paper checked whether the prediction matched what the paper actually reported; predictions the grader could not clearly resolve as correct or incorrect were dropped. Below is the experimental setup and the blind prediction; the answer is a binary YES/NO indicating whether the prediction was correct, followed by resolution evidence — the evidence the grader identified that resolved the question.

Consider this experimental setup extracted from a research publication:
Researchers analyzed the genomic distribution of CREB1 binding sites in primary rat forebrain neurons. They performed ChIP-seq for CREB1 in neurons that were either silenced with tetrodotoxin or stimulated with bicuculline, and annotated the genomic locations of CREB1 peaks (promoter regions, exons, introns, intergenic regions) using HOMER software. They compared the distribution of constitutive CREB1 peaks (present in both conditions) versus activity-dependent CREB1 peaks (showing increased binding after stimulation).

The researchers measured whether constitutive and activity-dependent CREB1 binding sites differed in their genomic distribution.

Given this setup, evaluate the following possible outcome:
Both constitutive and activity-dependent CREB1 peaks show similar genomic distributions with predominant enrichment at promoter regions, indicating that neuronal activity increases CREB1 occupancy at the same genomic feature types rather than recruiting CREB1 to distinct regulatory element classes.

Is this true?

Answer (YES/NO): NO